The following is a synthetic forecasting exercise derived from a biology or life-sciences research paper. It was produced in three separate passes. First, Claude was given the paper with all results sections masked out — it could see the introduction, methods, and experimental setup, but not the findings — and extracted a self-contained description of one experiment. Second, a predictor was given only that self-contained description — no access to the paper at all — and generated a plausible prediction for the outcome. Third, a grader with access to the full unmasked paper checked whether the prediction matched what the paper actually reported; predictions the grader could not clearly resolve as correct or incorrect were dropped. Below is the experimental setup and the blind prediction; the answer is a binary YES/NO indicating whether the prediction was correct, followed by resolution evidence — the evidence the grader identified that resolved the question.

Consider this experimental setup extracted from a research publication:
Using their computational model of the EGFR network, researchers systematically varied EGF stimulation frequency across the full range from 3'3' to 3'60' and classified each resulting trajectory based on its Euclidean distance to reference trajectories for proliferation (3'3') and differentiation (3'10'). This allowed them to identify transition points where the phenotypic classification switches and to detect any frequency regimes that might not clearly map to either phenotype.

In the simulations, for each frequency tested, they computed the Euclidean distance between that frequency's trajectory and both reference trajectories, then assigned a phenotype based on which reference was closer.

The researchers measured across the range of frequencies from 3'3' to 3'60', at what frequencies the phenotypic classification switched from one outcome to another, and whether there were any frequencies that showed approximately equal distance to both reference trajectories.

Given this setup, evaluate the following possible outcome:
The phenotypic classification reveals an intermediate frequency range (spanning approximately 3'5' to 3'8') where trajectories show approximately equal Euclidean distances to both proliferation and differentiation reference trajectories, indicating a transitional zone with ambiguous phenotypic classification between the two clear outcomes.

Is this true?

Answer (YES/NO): NO